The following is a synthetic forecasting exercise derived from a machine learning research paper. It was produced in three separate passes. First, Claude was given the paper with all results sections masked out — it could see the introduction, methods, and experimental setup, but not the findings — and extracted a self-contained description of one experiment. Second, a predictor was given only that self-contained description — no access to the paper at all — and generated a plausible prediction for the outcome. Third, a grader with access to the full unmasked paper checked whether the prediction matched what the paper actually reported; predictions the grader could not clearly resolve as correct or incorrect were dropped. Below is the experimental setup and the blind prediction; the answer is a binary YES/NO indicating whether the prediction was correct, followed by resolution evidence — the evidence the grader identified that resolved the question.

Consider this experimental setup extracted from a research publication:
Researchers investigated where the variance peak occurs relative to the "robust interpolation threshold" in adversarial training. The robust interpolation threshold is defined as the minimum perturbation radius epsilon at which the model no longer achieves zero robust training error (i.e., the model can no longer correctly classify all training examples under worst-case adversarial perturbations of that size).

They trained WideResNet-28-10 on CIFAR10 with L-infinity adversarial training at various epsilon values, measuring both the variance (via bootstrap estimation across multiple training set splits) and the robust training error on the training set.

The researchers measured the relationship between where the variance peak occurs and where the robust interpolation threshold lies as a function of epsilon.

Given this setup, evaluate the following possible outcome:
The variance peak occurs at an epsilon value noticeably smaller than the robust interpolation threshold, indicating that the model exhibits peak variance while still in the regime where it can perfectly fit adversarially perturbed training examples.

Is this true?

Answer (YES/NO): NO